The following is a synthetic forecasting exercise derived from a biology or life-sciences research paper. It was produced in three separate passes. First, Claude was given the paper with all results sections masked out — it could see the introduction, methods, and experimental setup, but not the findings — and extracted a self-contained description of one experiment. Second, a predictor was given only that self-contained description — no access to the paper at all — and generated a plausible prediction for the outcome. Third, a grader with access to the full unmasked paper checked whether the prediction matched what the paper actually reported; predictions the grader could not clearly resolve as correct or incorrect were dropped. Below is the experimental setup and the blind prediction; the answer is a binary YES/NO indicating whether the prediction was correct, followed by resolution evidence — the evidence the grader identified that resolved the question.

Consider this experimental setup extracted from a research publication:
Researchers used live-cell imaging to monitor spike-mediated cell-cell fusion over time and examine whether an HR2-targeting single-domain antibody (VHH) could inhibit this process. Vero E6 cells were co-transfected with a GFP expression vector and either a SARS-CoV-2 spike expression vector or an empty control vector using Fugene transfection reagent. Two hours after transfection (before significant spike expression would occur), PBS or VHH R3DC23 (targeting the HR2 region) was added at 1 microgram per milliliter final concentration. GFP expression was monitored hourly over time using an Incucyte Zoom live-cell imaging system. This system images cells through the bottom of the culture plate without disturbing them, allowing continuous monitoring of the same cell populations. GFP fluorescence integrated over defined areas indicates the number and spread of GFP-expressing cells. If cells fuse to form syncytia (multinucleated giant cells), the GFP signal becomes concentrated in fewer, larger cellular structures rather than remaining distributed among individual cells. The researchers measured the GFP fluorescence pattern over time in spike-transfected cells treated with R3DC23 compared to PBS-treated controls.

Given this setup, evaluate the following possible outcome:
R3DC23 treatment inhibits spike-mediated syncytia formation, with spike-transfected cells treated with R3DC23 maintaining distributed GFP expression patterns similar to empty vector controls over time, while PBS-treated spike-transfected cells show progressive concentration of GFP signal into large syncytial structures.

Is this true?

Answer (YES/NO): YES